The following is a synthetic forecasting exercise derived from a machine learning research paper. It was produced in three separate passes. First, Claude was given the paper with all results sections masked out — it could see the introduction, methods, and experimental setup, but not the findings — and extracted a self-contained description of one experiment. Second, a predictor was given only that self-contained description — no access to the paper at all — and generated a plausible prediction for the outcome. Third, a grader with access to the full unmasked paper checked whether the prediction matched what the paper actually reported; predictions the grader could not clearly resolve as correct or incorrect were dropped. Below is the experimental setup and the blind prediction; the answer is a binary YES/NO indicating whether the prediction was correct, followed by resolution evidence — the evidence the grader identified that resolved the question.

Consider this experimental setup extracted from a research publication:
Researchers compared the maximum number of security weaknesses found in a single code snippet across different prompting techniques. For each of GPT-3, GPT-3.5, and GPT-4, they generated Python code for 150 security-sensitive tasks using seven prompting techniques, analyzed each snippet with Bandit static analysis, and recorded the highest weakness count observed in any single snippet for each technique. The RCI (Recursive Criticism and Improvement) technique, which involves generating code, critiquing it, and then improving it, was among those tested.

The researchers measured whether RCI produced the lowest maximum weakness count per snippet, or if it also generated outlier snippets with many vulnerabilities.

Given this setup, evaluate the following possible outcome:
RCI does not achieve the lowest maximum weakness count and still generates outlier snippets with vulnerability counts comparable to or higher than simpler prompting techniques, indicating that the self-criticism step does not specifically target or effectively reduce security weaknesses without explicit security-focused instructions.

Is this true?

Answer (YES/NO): NO